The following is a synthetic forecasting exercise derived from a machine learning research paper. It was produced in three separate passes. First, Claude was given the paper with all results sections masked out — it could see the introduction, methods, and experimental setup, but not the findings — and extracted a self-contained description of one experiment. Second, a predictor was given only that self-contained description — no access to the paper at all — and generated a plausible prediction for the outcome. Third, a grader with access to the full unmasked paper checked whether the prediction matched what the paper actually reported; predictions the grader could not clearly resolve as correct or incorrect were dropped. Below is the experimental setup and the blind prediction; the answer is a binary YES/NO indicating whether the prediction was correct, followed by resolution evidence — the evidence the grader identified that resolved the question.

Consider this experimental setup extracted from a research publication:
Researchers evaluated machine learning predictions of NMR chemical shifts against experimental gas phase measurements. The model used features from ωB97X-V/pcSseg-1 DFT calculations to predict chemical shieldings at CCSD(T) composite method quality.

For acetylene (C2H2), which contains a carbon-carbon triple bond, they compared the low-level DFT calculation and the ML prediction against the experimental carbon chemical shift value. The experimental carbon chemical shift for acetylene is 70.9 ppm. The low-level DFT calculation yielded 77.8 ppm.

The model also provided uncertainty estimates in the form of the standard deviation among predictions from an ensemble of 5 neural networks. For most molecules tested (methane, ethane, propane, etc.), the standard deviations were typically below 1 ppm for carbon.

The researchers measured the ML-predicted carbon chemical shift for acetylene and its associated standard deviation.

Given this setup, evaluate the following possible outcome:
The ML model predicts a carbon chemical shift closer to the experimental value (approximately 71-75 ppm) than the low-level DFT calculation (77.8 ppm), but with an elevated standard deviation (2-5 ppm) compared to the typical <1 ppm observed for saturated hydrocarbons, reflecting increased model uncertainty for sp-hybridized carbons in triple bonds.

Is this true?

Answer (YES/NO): NO